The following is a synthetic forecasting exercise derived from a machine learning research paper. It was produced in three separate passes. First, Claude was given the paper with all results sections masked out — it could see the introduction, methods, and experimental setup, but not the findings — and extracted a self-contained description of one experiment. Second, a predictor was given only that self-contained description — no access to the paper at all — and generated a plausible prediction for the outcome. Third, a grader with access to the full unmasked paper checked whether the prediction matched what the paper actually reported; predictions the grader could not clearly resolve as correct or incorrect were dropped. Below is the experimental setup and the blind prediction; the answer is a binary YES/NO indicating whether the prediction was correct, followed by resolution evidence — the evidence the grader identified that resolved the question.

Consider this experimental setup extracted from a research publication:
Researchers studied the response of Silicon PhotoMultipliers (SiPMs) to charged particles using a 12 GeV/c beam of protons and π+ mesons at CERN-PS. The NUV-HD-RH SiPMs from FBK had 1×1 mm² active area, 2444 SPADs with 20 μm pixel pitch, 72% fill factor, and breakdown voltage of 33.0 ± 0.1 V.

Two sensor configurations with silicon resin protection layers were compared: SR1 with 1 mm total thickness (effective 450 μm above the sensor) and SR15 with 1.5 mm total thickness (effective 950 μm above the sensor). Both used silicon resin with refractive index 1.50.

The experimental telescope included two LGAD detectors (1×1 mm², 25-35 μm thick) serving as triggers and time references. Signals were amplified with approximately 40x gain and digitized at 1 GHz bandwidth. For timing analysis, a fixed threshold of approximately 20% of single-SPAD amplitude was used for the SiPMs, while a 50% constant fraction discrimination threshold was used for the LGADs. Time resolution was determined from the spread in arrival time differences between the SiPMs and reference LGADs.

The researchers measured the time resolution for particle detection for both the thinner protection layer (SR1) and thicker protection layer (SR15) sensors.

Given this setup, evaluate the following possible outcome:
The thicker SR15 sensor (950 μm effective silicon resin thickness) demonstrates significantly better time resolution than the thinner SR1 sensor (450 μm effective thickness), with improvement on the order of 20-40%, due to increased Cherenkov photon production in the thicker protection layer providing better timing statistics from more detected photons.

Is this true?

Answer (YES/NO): NO